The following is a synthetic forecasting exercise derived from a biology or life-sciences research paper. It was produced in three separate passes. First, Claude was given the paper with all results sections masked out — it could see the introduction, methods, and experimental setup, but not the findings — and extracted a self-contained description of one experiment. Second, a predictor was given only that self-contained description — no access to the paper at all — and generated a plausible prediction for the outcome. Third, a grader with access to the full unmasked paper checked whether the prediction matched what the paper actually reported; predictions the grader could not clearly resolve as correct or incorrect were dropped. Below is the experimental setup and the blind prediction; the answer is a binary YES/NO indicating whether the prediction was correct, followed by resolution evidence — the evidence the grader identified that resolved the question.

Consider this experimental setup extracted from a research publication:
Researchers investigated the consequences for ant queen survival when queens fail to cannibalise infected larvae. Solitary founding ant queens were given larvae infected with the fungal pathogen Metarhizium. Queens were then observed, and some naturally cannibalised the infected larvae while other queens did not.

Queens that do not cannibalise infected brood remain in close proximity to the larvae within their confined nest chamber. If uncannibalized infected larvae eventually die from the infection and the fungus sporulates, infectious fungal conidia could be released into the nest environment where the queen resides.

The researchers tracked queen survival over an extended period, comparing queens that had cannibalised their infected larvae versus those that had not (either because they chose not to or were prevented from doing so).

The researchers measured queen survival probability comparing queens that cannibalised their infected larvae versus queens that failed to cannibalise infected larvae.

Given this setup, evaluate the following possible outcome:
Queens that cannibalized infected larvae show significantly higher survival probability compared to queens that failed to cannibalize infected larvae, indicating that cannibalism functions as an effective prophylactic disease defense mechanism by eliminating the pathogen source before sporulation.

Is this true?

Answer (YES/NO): YES